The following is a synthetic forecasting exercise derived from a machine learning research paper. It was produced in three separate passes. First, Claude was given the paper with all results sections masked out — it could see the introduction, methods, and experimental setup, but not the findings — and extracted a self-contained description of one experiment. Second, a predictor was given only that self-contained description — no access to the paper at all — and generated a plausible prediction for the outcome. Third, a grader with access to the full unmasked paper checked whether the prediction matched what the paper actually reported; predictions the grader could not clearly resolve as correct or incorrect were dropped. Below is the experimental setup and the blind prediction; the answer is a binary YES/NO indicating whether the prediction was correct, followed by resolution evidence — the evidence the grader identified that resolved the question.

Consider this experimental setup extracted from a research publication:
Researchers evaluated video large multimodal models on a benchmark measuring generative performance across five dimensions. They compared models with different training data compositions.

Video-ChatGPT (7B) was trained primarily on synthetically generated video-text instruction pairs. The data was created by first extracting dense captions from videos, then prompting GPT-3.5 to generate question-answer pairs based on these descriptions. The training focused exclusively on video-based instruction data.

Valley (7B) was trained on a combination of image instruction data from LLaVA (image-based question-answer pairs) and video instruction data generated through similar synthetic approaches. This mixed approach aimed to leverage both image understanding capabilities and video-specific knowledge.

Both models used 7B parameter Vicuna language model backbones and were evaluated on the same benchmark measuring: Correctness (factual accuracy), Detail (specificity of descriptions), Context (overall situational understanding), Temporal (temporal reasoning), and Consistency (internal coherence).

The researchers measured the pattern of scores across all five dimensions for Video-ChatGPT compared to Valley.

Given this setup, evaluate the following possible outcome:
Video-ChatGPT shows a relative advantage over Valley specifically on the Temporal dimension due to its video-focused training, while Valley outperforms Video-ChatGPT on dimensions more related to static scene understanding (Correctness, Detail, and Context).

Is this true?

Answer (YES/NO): NO